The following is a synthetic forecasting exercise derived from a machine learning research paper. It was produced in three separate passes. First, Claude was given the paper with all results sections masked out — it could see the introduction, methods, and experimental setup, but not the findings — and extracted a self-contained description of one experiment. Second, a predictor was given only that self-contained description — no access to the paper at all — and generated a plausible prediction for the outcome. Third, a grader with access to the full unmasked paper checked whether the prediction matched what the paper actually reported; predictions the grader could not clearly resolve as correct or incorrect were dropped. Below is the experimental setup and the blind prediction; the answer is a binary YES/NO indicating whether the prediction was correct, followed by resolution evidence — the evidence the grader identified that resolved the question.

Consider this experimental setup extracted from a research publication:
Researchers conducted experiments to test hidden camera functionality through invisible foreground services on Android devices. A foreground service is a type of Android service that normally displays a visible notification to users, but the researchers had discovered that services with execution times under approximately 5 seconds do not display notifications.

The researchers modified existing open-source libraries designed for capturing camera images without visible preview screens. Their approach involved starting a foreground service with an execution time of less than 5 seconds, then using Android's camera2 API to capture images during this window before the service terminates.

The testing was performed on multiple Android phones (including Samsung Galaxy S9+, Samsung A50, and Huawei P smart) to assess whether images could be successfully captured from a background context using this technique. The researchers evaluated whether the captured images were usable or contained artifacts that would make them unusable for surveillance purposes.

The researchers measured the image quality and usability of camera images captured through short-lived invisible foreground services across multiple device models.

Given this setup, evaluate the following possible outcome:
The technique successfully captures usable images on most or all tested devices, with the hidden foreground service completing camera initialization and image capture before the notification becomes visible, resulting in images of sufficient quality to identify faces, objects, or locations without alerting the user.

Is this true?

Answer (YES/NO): NO